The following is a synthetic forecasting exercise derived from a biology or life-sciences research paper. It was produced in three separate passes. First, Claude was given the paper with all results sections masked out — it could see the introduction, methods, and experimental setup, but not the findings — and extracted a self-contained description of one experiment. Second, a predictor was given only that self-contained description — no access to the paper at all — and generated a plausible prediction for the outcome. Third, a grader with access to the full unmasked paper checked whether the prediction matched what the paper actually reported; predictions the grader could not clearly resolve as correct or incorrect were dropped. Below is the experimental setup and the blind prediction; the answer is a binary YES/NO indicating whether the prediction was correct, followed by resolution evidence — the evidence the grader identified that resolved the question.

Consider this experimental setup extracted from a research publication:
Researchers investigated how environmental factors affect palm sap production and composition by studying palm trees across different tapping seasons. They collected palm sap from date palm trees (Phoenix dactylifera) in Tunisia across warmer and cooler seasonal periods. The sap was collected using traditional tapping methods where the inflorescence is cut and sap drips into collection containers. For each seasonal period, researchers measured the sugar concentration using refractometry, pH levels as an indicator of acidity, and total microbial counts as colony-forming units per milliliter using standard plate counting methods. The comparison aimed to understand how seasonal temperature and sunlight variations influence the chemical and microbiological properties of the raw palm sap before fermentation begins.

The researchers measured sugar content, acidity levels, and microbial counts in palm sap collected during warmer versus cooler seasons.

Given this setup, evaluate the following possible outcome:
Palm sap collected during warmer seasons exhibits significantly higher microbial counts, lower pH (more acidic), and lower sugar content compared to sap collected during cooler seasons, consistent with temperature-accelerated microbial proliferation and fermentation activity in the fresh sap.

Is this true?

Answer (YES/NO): NO